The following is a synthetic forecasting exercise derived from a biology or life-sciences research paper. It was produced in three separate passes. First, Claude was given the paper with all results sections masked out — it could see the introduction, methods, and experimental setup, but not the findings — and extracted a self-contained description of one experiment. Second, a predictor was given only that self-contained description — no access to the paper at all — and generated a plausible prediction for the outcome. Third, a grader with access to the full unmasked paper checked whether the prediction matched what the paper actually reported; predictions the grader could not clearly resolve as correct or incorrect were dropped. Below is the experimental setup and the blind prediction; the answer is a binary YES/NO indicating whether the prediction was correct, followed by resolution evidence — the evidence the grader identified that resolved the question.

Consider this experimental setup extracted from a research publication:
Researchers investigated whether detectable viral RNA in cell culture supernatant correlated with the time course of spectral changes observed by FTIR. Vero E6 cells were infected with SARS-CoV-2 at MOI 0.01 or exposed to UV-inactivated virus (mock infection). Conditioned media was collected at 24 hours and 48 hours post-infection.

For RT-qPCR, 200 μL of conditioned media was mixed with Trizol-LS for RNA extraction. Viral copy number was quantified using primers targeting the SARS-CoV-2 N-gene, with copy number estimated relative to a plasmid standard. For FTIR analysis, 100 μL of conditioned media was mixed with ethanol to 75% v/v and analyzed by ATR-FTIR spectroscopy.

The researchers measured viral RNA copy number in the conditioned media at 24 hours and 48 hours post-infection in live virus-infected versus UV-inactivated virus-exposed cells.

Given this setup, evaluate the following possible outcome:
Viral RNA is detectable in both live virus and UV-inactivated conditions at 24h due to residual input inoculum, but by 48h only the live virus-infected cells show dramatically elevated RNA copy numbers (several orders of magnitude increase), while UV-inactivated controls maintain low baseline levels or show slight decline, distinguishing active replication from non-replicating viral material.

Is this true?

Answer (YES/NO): NO